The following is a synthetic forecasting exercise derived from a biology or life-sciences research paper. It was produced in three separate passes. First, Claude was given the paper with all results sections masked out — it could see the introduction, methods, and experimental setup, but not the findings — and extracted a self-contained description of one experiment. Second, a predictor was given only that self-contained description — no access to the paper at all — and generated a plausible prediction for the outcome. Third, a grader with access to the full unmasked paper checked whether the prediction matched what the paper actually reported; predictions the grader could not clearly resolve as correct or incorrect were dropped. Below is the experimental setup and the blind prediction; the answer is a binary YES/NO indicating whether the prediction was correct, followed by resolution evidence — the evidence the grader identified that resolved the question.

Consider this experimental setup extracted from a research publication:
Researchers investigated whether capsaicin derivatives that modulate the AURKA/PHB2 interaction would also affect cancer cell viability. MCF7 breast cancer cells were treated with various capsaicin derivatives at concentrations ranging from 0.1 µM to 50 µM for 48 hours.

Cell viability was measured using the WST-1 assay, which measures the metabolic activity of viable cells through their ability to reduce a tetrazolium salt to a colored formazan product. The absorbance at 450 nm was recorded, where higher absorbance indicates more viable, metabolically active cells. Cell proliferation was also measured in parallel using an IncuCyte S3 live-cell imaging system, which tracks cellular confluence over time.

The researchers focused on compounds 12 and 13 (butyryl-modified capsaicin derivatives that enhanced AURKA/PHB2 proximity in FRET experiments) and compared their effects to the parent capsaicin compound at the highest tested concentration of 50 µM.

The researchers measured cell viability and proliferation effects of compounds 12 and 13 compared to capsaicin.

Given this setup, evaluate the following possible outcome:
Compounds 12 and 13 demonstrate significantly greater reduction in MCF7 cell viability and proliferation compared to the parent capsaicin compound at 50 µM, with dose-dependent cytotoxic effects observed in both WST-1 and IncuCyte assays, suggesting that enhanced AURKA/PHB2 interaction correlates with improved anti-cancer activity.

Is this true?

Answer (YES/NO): NO